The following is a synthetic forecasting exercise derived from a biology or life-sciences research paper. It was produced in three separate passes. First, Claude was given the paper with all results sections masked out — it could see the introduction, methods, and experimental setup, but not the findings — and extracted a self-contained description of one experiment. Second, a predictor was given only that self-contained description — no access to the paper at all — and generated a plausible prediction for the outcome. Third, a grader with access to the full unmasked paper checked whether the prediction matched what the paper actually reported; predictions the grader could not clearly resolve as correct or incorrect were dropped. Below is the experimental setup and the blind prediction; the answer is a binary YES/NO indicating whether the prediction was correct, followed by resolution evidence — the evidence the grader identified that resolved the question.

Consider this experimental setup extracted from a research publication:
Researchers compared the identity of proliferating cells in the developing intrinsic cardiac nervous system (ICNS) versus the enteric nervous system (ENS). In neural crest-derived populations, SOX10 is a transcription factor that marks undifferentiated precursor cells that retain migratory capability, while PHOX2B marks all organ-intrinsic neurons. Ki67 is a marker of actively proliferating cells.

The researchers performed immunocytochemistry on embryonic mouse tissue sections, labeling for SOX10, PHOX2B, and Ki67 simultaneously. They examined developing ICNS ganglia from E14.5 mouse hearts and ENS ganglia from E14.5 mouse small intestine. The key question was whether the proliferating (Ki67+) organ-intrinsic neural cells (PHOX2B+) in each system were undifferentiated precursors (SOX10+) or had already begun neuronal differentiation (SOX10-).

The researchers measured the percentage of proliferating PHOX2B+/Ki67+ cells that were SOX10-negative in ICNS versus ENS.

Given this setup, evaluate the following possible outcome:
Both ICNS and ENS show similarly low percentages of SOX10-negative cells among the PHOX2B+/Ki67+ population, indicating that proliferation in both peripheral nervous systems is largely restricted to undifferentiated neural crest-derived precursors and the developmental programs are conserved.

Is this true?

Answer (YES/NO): NO